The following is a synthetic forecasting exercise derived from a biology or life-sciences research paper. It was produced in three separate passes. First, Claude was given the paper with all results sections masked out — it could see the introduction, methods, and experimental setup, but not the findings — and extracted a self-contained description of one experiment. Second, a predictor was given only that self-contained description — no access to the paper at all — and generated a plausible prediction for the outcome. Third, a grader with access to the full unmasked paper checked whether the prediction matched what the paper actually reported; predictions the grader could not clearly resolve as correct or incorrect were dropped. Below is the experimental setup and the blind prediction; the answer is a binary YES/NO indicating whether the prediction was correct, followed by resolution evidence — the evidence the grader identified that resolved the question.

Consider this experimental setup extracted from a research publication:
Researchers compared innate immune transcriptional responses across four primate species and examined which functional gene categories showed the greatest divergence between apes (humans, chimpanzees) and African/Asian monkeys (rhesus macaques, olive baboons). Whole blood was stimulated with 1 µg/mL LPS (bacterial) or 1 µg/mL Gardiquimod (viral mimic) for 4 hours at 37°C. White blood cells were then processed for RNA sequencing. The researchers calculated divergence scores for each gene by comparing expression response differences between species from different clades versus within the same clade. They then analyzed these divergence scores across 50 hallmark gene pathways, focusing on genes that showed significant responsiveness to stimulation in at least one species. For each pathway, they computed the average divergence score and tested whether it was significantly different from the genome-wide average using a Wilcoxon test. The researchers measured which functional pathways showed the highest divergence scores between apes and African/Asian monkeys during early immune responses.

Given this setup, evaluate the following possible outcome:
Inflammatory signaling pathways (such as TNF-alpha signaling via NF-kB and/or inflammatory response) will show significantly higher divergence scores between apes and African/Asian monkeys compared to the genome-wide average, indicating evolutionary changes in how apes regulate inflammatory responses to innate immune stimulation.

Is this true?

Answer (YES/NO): YES